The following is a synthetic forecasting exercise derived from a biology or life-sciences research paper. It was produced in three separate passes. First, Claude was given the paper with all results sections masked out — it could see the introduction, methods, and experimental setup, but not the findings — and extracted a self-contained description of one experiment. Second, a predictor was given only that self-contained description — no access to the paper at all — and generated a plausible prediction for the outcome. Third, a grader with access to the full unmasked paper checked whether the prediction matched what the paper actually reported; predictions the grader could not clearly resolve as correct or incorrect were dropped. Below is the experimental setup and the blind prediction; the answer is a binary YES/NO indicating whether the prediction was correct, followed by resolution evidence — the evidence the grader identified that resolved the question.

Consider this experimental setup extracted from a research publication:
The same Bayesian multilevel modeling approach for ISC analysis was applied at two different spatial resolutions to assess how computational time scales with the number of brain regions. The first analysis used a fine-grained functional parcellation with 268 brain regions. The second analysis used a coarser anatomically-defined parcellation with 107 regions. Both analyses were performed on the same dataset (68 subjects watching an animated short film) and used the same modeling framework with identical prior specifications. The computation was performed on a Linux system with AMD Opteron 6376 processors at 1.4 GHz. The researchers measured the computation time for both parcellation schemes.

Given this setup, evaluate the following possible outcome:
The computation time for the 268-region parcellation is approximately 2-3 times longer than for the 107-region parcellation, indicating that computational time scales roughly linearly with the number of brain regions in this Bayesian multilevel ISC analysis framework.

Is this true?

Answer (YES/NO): NO